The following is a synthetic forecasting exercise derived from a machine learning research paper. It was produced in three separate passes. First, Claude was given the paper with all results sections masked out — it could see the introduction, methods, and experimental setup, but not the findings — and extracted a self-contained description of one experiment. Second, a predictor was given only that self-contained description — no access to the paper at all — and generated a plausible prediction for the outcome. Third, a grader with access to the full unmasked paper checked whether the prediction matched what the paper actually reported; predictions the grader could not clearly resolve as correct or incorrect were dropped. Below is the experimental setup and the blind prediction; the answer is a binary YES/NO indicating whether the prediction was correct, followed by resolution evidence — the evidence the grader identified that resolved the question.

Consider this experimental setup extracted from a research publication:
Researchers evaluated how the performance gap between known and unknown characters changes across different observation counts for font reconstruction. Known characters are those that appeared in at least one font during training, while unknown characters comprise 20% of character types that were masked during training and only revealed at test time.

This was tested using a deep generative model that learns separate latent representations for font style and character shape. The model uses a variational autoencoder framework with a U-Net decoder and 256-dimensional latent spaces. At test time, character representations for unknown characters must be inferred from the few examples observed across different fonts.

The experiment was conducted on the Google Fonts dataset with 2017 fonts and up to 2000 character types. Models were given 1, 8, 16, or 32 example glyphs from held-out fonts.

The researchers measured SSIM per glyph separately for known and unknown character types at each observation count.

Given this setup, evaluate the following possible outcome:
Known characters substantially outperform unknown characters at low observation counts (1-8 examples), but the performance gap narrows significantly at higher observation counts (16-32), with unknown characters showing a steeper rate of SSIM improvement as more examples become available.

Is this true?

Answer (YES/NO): NO